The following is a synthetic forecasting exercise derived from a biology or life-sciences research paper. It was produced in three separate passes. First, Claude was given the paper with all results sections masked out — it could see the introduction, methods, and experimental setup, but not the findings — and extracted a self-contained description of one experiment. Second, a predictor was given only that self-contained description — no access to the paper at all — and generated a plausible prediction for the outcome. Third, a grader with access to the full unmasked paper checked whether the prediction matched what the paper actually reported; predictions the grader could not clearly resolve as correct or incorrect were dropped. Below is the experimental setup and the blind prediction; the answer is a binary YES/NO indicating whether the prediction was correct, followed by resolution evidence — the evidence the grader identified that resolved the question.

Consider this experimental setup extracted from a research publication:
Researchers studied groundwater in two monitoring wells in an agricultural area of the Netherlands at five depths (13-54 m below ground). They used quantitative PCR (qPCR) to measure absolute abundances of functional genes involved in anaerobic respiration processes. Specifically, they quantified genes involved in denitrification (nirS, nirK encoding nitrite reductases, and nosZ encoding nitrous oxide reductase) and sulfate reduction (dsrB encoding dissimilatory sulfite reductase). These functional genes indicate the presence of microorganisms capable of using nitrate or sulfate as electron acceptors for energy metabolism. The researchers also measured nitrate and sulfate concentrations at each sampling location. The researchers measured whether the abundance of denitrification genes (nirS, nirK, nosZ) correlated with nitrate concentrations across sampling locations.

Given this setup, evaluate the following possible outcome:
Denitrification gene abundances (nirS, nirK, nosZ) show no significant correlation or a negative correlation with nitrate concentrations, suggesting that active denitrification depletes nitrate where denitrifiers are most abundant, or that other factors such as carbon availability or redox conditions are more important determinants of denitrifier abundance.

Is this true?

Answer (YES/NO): NO